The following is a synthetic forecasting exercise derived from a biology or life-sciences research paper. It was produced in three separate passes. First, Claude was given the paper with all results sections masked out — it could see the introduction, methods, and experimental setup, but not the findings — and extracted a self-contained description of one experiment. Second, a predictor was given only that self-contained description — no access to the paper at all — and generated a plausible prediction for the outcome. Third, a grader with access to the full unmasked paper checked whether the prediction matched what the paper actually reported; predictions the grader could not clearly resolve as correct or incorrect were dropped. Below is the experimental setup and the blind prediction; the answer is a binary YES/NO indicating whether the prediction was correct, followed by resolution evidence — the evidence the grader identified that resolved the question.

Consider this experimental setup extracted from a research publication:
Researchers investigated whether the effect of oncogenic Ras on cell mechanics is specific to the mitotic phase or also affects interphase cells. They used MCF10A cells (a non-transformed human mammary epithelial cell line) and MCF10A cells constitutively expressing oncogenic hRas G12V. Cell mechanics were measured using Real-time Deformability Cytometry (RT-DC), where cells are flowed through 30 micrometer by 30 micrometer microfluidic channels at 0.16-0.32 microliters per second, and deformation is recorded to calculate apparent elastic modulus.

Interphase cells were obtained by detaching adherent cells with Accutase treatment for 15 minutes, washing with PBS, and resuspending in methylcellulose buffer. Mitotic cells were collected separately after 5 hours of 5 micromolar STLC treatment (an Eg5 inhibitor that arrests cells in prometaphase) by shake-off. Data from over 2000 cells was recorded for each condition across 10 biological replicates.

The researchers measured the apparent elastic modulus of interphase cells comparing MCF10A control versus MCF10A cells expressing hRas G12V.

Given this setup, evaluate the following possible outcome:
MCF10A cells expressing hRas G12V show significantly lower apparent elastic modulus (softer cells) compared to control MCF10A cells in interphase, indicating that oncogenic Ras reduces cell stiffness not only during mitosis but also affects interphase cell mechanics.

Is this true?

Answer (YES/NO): YES